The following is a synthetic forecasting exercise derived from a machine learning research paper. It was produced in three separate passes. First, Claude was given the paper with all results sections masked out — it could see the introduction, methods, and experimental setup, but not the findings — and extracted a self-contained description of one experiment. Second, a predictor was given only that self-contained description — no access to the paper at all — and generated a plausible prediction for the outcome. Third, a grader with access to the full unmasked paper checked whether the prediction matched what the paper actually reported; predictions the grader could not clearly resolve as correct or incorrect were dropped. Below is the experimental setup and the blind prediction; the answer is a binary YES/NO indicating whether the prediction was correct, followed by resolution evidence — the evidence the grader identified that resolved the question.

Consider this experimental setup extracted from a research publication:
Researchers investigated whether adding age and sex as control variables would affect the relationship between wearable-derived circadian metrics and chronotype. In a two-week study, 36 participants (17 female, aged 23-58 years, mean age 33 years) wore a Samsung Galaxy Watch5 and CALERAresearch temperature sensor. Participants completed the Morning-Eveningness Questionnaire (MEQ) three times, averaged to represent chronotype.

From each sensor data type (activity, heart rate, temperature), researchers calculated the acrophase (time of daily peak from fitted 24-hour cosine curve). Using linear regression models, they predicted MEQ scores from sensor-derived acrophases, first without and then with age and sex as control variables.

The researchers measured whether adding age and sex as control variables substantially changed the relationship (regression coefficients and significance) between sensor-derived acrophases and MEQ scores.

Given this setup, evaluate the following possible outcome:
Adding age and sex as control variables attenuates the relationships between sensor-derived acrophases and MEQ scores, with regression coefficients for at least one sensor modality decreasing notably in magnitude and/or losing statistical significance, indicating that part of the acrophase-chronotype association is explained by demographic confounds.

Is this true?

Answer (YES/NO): NO